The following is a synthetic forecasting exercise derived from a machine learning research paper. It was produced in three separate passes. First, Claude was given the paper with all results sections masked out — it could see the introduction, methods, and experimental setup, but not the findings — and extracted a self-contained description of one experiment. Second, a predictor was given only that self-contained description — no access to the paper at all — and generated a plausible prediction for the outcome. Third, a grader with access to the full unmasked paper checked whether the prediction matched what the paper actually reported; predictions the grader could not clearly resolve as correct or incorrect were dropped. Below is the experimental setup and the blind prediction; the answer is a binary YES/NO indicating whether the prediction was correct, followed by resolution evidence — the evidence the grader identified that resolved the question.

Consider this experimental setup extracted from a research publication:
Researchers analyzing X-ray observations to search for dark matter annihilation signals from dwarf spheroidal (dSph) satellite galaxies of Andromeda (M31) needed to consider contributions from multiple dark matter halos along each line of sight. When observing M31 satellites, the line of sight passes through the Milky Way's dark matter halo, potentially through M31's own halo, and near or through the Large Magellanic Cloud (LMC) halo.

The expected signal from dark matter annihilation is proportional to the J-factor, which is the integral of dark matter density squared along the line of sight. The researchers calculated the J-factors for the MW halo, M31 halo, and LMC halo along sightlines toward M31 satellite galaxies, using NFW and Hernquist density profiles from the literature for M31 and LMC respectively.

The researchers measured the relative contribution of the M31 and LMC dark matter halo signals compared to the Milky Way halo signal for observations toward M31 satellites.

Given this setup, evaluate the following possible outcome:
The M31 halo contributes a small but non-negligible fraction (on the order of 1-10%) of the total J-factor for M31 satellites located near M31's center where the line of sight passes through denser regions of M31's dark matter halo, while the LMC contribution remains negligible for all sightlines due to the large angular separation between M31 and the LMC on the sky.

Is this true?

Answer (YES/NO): NO